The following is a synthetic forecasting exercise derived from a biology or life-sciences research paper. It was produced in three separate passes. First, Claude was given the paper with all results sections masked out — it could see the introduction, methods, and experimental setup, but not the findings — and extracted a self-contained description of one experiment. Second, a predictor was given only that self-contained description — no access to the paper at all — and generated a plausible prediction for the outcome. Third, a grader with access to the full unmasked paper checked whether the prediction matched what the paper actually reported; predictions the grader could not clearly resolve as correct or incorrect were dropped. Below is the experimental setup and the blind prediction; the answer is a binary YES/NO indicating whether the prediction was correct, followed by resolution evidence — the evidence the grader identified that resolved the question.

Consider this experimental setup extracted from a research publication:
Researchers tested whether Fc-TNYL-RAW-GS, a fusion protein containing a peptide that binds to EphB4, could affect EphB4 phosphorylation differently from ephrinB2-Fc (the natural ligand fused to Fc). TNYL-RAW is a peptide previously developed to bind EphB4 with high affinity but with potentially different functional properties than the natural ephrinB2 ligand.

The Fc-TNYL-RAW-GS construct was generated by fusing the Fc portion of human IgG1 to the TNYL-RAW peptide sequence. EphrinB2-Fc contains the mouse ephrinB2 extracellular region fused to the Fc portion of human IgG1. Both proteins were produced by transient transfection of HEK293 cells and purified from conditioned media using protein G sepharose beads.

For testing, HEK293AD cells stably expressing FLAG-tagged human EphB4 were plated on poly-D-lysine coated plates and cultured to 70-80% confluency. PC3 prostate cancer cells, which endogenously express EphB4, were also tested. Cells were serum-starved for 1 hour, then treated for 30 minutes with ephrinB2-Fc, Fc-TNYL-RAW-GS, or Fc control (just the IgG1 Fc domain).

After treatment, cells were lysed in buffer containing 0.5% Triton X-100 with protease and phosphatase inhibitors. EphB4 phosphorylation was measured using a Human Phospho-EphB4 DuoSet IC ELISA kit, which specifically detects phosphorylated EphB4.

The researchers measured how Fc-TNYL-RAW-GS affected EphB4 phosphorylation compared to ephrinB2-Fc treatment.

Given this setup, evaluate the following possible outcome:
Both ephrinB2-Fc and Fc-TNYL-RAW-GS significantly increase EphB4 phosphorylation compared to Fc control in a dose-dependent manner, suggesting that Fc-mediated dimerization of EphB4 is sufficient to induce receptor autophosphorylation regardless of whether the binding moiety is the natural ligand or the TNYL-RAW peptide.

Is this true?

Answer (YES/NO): NO